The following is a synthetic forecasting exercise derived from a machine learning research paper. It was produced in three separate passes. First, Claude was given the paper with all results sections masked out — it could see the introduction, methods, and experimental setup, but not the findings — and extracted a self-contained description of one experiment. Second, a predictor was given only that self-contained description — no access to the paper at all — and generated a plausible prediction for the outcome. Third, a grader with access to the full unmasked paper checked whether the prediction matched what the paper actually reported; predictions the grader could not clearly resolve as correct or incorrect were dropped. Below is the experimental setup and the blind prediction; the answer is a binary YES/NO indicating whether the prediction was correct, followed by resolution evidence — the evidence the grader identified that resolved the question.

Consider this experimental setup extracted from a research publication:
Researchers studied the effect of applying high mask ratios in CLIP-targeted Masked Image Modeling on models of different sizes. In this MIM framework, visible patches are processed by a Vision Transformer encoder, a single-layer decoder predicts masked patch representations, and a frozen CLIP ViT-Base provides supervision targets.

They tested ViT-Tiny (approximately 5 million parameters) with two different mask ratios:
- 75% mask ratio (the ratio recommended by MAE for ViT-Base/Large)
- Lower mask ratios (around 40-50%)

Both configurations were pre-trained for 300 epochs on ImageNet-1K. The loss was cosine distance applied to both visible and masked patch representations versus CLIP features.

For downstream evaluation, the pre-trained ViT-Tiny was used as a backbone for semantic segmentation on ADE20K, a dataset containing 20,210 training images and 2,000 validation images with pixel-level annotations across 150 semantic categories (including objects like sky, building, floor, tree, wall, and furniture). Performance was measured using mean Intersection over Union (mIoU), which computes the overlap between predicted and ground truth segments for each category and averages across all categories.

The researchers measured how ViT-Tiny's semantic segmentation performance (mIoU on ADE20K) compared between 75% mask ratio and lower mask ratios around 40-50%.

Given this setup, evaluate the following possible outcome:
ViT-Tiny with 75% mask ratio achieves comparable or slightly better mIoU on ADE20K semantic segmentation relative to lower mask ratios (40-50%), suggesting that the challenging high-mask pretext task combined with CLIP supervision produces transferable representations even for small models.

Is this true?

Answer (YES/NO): NO